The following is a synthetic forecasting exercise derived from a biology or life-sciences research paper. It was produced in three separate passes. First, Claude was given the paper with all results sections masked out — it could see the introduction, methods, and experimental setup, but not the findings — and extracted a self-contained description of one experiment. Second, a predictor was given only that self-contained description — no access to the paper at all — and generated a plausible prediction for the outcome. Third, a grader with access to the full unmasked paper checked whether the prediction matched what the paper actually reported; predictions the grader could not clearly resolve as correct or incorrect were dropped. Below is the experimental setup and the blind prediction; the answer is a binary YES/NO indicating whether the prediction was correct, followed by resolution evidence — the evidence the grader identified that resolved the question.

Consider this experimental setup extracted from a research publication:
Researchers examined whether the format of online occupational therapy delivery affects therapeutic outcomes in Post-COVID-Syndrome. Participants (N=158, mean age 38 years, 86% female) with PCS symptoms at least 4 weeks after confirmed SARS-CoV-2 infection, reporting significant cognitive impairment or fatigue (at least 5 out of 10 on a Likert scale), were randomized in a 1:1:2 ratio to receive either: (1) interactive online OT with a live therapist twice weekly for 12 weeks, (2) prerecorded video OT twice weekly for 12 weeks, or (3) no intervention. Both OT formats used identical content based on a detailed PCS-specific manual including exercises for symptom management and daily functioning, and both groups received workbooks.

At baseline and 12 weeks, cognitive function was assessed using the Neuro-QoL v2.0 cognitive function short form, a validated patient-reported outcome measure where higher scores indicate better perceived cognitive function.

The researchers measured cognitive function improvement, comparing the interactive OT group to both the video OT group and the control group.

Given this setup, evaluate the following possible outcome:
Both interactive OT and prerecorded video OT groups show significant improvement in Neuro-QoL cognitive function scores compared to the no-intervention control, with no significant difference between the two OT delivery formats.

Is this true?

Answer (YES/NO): NO